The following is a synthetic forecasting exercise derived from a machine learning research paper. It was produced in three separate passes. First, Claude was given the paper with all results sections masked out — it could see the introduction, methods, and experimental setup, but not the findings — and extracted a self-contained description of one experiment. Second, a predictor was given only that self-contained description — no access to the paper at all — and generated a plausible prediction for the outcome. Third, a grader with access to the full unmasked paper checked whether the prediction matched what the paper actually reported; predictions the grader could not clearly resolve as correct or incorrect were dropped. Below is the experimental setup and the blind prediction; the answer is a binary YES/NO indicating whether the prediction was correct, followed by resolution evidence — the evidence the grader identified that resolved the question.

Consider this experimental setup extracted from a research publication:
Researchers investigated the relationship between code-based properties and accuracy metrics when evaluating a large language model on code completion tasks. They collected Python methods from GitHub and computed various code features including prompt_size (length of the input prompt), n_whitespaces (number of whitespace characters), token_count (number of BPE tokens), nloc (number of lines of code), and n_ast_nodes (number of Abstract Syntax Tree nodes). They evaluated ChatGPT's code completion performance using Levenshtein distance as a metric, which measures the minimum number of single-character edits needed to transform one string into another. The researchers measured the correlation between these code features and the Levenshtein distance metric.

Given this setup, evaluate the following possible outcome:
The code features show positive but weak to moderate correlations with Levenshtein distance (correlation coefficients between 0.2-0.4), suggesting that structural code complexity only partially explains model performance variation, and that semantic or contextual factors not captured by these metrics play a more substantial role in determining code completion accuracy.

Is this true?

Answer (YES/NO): NO